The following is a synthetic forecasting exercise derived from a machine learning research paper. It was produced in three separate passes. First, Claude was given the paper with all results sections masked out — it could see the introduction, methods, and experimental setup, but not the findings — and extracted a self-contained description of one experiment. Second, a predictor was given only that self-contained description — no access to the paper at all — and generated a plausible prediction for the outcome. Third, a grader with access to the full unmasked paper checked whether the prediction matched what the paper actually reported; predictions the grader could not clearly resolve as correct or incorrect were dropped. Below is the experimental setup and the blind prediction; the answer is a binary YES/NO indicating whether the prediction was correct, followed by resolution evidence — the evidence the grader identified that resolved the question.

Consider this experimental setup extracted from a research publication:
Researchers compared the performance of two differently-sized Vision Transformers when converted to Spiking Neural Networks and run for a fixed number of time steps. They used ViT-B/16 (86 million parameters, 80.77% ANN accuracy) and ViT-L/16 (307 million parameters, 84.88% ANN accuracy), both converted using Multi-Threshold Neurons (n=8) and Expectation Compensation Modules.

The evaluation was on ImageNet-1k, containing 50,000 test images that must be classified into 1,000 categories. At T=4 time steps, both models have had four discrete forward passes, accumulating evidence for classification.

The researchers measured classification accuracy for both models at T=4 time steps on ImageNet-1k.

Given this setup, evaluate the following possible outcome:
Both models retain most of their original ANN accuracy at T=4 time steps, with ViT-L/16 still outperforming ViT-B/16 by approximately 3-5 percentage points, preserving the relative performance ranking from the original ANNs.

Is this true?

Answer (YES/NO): NO